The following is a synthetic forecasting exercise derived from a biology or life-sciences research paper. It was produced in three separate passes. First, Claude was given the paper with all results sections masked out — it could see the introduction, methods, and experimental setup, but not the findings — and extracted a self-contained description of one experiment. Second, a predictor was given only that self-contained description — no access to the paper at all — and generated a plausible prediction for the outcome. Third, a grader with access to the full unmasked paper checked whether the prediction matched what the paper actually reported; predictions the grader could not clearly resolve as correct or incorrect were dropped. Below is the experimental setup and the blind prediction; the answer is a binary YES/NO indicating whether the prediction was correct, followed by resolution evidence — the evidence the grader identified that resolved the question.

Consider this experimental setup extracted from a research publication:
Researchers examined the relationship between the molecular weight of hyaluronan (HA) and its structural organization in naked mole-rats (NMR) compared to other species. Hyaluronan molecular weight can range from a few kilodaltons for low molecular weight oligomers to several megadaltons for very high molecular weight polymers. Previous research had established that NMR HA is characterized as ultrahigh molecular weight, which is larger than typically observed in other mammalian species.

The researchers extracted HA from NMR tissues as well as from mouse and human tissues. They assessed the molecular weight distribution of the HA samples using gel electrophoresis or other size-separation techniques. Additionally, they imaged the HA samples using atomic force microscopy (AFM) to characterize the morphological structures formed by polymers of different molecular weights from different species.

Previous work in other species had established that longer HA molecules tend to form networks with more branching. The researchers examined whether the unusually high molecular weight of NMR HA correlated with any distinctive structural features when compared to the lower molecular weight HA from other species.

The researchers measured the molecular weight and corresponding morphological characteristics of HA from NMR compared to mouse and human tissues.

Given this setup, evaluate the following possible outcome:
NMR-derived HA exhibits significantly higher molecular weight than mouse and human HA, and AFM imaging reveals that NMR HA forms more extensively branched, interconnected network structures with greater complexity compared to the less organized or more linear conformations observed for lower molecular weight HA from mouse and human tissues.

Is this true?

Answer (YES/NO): NO